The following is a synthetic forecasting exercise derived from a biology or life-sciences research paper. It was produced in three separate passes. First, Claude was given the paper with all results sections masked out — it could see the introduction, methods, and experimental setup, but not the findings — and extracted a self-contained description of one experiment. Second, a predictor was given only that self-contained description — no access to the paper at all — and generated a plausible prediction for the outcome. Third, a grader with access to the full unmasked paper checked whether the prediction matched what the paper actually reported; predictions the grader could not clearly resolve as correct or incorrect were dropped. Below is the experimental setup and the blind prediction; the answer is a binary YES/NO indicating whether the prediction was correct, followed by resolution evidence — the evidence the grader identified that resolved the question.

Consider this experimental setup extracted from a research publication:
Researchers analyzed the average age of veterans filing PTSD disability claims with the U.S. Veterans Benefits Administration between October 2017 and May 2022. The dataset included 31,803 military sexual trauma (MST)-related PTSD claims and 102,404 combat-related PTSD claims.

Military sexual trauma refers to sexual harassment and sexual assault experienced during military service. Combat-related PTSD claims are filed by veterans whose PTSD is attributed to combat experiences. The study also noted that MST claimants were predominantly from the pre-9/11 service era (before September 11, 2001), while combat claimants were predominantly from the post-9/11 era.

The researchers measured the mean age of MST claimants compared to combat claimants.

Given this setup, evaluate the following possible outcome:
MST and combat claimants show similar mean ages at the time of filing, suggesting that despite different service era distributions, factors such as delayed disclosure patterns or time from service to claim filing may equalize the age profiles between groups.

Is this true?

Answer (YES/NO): NO